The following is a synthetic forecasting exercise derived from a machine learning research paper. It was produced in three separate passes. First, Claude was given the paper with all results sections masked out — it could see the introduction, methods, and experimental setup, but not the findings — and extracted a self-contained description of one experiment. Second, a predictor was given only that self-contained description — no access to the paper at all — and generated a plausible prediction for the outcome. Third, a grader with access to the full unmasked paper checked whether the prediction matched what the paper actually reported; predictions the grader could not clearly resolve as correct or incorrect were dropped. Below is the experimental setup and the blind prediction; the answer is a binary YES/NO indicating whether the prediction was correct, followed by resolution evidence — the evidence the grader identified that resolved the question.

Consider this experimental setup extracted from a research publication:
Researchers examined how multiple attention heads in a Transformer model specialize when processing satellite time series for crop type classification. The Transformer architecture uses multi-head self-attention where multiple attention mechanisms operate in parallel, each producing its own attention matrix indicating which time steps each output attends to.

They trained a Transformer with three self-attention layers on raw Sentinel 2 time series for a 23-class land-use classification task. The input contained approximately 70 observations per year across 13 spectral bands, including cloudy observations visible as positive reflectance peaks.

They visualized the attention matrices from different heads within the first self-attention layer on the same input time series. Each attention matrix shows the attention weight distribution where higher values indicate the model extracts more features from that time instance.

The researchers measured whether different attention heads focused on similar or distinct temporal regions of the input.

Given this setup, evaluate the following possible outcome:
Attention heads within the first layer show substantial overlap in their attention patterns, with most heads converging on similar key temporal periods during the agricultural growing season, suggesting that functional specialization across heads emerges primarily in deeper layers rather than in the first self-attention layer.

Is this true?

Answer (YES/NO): NO